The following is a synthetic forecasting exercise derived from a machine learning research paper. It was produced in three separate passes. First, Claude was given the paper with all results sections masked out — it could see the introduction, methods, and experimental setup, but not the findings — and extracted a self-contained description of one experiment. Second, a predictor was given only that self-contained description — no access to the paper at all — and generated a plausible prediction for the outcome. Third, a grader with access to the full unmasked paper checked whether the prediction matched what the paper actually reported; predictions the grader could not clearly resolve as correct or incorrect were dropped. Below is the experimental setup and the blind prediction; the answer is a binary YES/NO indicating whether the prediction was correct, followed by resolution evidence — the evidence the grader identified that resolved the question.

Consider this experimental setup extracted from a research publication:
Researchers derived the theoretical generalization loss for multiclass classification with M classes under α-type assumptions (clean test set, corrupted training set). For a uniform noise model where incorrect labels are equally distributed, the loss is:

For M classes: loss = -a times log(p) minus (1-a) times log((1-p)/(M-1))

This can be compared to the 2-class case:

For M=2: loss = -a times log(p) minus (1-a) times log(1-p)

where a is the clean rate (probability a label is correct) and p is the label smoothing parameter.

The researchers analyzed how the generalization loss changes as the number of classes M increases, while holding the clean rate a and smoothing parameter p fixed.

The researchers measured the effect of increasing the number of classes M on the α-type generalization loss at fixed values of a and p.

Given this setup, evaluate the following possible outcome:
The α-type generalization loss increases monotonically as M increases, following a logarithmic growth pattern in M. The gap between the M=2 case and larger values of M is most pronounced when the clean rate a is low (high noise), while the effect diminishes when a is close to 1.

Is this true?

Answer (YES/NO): YES